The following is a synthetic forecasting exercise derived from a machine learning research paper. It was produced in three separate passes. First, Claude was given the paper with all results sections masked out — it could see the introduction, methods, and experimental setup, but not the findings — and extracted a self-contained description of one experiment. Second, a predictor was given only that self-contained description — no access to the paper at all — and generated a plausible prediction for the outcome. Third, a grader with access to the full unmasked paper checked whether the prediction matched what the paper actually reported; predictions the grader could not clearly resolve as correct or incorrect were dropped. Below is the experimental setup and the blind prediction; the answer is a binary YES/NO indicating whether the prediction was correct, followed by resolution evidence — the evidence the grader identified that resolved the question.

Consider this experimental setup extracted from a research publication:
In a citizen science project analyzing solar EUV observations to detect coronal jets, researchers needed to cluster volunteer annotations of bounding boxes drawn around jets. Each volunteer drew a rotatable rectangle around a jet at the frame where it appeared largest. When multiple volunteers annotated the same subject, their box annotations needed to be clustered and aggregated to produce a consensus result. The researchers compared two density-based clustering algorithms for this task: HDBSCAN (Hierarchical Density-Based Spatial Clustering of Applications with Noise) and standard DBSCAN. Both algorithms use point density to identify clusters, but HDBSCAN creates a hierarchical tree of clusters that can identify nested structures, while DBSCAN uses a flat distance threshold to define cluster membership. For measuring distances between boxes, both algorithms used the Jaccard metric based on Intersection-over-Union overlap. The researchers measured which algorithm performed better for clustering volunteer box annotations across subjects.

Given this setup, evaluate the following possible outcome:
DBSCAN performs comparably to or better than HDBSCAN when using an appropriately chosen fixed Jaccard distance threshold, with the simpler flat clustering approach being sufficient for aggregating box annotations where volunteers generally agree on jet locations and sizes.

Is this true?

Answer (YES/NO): YES